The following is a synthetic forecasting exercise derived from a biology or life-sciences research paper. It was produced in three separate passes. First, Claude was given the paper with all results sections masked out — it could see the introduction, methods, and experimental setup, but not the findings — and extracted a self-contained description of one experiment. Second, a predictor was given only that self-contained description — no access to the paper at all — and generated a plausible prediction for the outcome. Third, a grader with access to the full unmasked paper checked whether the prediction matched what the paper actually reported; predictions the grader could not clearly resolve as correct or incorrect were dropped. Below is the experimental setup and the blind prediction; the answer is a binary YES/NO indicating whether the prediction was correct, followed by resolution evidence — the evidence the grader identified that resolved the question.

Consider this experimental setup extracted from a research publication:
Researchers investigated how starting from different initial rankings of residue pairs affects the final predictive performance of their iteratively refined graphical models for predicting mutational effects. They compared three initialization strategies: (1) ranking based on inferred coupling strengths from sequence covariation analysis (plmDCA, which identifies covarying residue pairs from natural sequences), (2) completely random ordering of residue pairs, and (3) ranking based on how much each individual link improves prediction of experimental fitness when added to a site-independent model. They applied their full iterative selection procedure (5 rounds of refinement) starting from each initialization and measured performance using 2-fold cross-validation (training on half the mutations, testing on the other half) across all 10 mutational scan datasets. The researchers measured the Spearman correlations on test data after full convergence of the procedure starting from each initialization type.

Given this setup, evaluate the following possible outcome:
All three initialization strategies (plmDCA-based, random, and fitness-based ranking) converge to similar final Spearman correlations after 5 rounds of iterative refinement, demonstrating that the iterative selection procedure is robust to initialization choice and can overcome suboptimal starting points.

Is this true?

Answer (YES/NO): NO